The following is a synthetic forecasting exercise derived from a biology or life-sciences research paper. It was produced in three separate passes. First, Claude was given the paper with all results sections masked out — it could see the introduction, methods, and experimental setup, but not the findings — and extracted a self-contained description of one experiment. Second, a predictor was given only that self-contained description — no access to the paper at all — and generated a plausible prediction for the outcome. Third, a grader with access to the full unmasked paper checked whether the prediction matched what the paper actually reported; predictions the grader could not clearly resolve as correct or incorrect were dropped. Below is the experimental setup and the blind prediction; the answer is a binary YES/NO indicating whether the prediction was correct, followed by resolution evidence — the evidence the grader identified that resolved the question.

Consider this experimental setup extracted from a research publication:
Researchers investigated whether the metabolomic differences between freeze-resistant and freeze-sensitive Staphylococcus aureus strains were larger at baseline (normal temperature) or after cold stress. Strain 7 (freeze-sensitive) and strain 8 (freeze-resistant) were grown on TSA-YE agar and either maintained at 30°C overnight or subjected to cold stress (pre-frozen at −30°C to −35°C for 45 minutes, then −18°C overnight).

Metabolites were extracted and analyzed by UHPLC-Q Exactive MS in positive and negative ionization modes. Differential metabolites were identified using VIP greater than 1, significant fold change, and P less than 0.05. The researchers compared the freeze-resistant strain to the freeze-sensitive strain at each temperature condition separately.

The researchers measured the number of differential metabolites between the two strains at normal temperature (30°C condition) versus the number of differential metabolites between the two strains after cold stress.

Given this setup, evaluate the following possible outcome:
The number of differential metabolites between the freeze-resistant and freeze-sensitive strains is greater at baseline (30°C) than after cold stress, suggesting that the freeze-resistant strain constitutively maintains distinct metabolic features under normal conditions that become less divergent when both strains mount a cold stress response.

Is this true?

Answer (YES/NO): NO